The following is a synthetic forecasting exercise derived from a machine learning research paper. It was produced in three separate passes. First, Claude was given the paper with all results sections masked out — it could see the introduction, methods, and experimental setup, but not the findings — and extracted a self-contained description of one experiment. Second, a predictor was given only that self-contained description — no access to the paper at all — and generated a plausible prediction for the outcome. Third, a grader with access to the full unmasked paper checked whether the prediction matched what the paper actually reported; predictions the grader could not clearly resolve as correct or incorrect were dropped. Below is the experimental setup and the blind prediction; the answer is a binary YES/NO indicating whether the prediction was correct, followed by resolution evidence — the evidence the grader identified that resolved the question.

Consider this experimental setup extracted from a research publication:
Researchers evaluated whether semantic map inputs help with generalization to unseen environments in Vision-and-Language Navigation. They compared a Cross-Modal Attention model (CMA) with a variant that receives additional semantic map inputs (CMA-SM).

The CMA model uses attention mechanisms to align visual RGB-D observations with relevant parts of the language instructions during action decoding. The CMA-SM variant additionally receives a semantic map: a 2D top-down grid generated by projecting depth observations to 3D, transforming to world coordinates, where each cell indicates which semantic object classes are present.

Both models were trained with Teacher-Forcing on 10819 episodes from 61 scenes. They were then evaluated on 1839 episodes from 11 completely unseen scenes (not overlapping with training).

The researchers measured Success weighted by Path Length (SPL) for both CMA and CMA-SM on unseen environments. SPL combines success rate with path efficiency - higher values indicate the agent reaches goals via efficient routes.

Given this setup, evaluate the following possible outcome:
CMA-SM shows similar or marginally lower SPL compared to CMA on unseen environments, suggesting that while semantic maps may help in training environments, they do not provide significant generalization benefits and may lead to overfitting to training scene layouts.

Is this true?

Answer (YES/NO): YES